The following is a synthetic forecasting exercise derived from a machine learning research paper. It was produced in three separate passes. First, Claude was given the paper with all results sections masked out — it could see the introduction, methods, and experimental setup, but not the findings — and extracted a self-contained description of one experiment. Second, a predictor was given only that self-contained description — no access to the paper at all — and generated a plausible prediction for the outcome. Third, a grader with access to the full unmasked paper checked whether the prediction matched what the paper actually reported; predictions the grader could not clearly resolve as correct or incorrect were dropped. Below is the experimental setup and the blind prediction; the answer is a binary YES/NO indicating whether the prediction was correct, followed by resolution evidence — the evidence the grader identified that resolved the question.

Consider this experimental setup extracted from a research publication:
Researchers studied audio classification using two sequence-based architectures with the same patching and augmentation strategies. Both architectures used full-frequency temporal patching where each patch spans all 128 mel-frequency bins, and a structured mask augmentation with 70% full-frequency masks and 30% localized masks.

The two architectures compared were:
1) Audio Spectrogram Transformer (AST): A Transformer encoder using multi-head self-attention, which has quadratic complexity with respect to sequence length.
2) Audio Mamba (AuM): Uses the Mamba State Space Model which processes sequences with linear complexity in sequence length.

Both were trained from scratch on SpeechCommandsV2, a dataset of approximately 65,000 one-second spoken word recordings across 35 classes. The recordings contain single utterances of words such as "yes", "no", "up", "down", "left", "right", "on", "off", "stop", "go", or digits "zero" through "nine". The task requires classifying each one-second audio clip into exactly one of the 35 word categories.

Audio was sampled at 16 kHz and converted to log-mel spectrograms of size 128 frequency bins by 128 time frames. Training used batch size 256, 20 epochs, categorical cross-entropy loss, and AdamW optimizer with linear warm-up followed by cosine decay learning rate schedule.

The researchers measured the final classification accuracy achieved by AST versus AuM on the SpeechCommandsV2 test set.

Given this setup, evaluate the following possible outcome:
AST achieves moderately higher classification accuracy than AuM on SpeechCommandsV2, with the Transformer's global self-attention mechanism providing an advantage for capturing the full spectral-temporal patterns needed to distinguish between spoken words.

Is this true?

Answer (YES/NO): NO